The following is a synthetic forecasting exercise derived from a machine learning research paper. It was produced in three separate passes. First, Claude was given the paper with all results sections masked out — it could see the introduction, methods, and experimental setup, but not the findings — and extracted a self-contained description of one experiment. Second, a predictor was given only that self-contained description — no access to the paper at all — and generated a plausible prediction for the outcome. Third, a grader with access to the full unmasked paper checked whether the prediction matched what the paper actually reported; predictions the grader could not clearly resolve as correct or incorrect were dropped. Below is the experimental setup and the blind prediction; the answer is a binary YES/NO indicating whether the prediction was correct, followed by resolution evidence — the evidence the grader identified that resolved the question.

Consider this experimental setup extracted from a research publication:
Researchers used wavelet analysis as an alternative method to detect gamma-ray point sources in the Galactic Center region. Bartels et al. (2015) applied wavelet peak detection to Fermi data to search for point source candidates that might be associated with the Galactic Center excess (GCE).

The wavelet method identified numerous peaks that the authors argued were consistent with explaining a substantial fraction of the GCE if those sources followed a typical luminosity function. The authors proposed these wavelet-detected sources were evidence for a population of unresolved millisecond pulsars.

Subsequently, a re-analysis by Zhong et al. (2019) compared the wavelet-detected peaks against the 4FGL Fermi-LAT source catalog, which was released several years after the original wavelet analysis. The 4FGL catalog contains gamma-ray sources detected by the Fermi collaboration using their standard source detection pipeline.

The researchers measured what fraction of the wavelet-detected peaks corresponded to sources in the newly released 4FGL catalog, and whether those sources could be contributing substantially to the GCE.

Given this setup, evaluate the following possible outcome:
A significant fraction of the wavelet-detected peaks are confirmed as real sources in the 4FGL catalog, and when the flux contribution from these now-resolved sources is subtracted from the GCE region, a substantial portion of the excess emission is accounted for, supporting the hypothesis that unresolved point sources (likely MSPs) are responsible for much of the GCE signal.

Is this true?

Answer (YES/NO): NO